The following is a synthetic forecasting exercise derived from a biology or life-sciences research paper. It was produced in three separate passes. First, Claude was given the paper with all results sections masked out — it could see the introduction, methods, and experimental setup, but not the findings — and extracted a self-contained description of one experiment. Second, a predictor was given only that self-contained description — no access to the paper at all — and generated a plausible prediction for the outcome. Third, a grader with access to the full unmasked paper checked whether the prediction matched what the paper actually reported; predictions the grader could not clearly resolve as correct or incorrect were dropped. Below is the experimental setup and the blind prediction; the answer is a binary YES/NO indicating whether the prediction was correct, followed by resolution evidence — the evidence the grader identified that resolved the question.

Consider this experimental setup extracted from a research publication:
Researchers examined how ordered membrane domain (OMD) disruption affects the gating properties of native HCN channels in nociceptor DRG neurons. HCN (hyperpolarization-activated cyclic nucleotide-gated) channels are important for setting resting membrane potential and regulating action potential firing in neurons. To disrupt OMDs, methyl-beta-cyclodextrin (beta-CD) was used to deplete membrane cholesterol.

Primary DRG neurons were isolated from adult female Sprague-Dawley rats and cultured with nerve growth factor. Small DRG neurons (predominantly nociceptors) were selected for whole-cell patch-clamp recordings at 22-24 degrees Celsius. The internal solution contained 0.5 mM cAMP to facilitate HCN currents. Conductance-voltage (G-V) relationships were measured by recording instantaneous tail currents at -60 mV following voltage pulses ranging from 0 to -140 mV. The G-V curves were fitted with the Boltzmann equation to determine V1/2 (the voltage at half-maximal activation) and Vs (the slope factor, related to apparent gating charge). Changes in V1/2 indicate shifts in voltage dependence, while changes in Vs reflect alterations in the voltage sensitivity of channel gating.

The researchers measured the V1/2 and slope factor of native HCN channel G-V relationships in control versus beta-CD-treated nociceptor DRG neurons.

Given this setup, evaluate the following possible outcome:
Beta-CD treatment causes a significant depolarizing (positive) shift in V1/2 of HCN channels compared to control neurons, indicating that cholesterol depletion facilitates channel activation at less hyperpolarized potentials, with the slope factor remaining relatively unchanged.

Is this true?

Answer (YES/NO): NO